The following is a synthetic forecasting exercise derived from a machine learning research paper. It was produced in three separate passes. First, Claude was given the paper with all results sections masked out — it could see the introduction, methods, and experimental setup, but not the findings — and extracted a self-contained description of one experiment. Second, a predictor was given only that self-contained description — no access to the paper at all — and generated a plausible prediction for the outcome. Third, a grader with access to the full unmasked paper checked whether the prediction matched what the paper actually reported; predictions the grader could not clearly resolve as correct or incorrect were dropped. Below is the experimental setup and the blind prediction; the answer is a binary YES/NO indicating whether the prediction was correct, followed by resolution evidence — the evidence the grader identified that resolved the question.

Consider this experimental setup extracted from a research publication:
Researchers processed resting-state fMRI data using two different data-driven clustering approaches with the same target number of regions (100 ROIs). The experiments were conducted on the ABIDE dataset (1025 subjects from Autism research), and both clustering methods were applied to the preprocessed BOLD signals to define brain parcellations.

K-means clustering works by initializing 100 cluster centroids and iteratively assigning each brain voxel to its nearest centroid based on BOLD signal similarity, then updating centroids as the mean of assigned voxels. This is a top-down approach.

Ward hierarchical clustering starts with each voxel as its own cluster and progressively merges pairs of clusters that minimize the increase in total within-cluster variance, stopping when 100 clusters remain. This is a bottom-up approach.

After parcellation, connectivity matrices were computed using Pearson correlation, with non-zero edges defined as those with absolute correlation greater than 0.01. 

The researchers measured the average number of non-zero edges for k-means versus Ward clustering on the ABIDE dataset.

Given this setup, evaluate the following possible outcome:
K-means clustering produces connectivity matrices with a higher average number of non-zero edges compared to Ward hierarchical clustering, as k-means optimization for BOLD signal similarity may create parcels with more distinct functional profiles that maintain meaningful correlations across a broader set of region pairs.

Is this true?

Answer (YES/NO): NO